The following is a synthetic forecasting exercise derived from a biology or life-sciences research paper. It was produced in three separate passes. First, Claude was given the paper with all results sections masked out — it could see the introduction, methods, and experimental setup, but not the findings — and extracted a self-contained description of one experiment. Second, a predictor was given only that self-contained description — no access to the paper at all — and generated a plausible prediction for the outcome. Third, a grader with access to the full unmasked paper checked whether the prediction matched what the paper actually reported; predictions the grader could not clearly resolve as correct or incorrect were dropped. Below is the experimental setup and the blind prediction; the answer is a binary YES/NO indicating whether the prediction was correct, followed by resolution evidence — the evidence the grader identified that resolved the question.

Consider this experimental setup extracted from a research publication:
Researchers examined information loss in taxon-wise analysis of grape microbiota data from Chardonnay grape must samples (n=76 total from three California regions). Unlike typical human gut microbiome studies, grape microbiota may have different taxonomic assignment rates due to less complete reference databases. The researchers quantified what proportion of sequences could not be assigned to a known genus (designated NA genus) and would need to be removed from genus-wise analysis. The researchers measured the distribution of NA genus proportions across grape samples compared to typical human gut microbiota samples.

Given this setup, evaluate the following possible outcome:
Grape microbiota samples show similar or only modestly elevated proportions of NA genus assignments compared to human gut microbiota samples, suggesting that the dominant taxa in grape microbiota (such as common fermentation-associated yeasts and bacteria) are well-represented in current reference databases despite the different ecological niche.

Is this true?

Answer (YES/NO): NO